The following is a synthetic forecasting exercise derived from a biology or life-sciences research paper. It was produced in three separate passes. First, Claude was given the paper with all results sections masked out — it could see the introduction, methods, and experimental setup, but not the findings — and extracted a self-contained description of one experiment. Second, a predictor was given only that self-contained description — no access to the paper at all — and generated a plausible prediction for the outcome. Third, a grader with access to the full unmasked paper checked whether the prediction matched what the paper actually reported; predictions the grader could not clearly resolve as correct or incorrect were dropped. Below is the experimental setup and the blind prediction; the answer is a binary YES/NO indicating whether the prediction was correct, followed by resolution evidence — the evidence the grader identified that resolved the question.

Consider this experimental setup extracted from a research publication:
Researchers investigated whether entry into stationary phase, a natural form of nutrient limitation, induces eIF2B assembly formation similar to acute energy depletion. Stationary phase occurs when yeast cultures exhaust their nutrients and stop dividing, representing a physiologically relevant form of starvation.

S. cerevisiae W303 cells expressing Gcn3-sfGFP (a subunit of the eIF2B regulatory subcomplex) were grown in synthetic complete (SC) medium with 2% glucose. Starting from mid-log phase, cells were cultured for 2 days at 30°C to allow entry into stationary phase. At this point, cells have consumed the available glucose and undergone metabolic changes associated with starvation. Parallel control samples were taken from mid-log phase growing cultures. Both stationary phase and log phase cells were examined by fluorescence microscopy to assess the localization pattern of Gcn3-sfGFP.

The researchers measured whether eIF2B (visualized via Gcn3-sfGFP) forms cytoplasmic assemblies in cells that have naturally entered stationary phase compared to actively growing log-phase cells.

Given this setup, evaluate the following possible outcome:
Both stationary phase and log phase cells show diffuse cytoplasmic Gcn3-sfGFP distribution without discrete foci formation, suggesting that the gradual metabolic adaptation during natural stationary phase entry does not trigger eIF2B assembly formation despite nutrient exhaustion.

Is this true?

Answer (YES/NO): NO